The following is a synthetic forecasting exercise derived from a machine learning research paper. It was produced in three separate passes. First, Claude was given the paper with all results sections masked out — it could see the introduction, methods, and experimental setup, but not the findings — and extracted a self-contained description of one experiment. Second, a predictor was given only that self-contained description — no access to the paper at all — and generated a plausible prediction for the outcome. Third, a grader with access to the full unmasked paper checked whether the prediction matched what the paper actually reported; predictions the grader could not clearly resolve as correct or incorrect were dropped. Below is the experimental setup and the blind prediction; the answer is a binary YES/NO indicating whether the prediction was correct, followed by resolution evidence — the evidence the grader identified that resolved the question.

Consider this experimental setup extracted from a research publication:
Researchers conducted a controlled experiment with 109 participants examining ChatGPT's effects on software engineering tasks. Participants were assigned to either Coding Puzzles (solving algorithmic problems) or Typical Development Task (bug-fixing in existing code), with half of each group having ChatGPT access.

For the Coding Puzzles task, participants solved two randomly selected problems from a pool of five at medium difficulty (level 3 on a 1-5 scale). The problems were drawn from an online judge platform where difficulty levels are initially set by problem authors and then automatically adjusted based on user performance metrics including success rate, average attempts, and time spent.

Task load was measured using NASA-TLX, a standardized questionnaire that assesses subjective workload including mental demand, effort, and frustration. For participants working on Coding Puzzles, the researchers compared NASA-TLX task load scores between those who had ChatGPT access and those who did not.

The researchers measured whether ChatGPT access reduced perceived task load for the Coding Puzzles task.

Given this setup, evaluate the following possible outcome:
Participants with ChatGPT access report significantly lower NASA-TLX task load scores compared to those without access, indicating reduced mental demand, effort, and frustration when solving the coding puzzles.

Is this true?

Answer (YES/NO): NO